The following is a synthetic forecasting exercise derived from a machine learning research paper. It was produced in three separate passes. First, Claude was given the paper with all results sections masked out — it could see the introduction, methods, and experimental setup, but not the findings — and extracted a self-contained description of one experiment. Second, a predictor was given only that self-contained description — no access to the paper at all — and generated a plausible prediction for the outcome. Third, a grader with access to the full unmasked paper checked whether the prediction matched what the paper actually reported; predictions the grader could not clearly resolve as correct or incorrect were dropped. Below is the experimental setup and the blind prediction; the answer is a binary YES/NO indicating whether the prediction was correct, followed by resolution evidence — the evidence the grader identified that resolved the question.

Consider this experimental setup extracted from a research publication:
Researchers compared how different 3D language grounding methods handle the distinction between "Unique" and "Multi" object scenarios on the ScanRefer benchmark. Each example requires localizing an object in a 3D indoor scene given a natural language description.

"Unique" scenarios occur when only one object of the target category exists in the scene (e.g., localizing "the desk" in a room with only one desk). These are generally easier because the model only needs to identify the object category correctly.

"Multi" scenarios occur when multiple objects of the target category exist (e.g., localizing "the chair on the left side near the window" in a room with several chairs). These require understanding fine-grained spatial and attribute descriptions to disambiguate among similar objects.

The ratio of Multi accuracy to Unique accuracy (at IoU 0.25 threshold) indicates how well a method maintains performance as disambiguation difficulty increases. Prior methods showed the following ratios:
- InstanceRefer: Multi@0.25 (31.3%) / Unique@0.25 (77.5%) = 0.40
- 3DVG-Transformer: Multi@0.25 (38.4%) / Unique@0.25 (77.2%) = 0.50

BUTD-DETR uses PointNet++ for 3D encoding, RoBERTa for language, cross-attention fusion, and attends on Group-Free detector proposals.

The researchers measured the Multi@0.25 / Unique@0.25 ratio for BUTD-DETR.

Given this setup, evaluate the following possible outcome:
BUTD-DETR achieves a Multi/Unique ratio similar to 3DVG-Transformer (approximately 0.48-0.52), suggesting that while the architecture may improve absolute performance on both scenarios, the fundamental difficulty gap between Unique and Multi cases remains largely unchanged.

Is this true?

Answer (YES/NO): NO